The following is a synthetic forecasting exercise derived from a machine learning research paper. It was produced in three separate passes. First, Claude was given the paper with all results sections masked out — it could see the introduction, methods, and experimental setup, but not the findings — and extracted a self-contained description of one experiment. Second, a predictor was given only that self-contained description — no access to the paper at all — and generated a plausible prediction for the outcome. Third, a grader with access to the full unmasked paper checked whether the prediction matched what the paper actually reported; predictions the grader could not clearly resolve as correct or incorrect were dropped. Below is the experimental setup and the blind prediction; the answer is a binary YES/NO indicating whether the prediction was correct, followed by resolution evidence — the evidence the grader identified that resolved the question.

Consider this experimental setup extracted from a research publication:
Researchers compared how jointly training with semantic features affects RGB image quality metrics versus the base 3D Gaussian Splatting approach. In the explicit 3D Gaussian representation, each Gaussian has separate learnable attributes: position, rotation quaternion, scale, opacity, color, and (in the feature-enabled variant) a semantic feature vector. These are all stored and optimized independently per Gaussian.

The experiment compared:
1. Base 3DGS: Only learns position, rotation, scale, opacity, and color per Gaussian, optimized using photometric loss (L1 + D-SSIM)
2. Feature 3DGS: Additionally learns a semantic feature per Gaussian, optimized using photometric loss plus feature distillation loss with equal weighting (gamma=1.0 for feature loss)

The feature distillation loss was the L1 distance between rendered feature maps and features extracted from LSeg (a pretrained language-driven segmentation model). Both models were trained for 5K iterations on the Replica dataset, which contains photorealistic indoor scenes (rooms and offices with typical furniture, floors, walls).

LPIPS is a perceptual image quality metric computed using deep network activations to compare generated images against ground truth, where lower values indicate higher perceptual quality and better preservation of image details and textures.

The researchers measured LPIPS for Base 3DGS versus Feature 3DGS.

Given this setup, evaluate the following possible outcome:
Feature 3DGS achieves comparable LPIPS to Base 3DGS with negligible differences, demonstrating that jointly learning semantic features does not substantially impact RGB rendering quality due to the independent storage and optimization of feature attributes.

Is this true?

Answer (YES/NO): NO